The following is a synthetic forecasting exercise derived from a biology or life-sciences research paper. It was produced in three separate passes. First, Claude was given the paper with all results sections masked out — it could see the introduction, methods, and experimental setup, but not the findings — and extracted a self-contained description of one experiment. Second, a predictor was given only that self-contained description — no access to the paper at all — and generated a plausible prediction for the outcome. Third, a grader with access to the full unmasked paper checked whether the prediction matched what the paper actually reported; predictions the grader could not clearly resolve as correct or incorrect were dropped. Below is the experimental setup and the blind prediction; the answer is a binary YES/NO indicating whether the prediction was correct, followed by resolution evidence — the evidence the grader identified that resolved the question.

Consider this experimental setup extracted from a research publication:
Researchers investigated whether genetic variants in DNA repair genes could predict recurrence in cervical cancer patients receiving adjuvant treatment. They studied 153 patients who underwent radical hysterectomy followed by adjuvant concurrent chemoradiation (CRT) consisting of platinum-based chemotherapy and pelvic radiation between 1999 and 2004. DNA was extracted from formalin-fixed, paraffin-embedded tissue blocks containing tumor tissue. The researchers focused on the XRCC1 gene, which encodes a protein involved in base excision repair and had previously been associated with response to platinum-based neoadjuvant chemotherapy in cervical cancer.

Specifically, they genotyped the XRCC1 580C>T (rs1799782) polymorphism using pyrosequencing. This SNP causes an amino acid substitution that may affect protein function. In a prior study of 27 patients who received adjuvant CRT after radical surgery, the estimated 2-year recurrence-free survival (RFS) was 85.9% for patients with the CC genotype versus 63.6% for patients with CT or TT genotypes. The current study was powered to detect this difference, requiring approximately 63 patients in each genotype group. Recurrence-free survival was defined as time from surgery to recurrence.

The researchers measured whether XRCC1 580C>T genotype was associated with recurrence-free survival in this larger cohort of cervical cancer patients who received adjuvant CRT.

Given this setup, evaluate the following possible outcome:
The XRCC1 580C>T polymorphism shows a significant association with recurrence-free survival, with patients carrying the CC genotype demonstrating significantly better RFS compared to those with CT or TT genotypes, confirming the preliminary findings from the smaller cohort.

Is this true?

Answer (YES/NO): NO